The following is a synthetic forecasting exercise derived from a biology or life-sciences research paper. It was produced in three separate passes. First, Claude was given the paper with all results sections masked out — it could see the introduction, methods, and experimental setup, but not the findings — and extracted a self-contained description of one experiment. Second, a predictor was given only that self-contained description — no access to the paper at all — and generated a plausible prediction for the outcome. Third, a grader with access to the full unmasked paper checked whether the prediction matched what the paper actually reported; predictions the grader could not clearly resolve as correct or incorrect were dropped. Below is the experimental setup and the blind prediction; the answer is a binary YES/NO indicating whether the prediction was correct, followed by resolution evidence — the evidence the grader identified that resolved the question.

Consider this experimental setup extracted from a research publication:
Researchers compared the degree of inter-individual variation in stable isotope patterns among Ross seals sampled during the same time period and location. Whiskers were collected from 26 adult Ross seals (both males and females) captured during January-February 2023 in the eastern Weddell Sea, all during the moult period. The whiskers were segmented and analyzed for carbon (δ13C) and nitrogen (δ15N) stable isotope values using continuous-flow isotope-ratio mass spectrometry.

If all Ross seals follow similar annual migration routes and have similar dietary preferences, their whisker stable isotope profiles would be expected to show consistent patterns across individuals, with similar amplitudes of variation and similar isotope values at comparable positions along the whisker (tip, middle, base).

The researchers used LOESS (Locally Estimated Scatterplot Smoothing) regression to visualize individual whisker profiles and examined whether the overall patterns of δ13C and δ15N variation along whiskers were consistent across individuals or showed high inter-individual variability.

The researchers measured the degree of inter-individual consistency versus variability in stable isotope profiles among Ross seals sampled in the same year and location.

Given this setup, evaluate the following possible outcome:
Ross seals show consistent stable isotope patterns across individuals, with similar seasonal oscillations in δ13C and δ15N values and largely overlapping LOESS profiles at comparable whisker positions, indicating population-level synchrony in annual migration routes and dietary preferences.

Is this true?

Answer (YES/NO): NO